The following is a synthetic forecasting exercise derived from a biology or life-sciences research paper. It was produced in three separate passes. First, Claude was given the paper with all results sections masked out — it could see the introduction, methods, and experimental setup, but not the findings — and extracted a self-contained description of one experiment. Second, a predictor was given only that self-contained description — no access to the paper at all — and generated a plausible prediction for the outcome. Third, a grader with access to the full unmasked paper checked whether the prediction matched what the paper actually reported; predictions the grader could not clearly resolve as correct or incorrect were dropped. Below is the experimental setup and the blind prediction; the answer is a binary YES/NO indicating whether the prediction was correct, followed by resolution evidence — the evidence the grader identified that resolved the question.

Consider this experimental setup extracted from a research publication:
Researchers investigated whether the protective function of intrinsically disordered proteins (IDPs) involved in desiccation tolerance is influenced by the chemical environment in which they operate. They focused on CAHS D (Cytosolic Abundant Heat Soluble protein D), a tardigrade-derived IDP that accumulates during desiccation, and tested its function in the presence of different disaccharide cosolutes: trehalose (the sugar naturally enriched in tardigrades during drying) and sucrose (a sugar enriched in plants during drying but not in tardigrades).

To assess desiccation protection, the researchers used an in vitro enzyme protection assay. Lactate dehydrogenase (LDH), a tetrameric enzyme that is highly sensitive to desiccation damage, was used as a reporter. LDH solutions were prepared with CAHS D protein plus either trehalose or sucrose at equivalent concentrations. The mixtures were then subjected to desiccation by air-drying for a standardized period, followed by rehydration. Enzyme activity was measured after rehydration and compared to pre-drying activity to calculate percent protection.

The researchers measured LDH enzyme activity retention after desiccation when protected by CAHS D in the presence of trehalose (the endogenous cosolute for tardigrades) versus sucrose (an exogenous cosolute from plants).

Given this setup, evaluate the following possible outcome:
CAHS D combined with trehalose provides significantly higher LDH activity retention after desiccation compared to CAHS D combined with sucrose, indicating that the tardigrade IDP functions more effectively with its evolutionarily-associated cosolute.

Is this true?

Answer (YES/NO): YES